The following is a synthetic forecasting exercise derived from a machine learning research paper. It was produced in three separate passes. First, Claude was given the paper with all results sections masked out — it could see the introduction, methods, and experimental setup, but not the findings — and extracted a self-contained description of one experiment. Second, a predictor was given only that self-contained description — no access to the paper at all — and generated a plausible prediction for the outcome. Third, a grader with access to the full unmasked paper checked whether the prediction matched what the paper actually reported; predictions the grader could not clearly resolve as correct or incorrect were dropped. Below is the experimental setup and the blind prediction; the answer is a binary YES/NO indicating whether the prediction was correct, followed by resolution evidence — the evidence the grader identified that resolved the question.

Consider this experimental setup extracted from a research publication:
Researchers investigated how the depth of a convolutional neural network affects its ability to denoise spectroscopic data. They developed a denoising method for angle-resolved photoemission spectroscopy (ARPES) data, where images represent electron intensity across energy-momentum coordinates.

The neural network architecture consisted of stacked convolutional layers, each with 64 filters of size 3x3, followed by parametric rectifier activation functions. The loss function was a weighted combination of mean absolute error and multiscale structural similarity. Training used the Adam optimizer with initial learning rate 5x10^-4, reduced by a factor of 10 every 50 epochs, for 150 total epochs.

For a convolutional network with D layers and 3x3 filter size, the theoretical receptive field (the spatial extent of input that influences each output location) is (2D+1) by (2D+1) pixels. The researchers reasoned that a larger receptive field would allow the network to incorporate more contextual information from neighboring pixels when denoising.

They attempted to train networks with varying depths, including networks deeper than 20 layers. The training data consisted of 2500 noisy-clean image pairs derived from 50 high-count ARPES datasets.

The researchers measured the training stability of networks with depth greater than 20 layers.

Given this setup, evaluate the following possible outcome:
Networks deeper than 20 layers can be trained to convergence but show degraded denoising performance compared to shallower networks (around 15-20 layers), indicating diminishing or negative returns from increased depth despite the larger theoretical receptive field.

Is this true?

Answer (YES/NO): NO